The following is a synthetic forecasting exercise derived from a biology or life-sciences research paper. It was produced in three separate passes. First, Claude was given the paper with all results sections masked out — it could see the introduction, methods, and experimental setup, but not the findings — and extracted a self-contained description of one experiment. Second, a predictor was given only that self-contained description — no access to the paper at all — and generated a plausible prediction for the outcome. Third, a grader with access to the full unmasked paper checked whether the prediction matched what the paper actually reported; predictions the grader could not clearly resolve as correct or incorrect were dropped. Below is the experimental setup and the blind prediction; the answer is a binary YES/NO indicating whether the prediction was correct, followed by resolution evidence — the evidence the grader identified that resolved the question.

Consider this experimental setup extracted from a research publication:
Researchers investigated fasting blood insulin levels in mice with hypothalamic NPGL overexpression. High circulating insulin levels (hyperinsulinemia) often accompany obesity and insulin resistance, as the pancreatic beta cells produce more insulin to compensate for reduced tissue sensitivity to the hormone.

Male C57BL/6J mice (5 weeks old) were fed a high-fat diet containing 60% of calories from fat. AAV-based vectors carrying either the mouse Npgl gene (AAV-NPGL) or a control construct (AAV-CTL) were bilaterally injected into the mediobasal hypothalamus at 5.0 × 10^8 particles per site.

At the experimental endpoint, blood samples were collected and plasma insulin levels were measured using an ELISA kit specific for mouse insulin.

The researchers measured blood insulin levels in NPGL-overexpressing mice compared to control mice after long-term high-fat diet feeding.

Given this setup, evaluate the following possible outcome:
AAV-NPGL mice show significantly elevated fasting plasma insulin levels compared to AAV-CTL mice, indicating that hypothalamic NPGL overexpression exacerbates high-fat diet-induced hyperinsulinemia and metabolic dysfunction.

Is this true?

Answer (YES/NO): NO